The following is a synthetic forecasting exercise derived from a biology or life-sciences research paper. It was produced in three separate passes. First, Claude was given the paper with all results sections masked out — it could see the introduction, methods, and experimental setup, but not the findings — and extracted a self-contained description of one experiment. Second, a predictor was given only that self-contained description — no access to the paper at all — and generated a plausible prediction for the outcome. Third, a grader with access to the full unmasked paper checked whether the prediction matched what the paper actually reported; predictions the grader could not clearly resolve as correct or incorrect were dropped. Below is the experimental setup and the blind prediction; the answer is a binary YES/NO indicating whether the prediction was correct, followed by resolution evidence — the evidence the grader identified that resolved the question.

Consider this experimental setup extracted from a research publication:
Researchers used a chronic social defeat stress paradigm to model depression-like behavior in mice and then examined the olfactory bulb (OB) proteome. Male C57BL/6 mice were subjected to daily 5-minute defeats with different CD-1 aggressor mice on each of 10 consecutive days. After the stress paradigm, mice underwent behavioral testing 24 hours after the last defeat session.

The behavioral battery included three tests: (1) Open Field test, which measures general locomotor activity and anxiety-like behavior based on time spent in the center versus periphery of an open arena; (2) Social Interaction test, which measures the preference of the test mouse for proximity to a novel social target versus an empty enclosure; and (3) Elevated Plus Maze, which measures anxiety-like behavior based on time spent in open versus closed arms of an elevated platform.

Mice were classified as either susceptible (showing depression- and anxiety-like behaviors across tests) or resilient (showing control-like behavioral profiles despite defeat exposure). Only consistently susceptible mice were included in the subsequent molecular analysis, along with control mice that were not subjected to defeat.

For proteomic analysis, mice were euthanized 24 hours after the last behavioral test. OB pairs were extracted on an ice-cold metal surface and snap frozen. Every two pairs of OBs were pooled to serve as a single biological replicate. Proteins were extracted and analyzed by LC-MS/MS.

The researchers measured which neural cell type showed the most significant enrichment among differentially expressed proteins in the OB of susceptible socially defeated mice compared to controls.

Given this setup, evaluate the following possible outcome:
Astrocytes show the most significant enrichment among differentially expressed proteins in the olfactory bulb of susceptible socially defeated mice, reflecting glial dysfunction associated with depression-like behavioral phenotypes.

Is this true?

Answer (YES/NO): NO